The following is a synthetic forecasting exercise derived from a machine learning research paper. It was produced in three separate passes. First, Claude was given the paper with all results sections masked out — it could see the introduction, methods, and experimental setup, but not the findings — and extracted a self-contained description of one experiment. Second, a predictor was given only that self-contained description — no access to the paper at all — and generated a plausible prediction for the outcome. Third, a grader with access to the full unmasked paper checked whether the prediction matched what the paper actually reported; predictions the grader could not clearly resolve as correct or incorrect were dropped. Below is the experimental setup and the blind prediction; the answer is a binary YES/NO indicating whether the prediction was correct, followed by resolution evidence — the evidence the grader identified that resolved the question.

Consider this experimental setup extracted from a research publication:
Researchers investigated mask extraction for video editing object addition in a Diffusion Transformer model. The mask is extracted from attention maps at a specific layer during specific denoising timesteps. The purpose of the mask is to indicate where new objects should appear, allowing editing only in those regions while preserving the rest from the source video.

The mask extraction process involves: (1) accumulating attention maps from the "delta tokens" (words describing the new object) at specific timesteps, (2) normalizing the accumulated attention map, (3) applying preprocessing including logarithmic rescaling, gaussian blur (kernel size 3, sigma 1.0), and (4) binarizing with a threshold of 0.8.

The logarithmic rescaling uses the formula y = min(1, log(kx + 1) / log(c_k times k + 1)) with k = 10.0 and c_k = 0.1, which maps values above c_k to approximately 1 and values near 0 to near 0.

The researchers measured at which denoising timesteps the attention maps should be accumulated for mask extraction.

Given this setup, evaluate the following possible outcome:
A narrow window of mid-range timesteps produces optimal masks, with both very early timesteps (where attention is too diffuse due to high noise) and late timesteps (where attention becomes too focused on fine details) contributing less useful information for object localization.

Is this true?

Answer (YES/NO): NO